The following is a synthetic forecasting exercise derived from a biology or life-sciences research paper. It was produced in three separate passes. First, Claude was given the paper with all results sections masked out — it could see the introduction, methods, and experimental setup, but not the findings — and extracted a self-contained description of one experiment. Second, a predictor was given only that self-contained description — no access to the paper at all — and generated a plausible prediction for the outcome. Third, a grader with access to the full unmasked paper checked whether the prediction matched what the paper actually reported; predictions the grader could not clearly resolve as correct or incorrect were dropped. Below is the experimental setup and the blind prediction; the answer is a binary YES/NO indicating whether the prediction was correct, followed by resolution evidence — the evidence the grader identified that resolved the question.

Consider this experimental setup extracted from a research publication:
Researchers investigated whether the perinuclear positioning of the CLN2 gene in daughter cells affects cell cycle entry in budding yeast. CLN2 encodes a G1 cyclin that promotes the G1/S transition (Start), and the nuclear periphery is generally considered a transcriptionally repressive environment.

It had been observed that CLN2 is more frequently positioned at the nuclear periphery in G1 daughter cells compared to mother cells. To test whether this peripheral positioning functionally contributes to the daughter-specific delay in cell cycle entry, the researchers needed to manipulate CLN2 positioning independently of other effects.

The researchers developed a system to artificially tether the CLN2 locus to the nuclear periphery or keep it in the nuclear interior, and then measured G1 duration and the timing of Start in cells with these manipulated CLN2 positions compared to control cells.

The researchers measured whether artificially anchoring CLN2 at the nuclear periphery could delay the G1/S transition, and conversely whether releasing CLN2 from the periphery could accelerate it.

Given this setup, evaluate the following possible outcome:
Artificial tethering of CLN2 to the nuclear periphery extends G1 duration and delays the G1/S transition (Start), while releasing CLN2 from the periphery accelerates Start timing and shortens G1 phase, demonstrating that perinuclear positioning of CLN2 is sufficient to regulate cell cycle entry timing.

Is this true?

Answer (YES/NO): NO